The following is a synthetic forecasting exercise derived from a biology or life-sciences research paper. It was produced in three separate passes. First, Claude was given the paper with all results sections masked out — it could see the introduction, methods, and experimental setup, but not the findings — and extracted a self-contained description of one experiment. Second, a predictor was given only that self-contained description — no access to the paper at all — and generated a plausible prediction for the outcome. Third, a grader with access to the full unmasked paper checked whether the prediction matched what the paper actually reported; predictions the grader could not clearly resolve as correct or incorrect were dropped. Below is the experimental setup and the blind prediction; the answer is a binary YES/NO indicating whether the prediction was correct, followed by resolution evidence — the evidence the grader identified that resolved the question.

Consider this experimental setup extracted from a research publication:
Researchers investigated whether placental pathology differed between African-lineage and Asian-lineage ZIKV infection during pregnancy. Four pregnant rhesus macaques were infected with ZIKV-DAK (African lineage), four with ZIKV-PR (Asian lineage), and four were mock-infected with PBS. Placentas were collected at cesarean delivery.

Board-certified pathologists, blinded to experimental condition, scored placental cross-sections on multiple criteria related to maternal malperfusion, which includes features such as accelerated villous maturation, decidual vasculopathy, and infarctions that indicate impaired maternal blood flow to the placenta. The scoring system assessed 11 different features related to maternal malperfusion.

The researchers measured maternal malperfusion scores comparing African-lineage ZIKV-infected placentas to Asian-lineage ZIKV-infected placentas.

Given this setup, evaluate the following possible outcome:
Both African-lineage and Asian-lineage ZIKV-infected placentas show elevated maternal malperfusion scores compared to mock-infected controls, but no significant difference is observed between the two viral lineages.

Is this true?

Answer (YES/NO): NO